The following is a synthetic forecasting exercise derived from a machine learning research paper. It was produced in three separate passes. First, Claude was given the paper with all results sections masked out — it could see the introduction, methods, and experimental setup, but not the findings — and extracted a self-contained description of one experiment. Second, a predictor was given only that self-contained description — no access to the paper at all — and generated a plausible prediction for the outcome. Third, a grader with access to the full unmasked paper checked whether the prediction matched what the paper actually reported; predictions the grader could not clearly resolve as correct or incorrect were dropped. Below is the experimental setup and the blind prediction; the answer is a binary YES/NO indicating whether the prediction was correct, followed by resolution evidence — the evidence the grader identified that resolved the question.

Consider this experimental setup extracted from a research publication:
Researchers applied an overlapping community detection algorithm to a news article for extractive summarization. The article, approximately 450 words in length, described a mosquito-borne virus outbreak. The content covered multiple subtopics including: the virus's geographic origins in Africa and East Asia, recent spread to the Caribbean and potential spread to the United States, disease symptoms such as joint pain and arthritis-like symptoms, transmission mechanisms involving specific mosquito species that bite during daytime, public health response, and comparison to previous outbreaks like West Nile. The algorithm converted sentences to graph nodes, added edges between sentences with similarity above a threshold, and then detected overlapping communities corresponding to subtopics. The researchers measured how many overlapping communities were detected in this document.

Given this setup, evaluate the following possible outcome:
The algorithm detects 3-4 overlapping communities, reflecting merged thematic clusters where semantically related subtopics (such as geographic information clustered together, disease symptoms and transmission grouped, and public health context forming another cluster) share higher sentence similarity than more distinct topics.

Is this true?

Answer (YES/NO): NO